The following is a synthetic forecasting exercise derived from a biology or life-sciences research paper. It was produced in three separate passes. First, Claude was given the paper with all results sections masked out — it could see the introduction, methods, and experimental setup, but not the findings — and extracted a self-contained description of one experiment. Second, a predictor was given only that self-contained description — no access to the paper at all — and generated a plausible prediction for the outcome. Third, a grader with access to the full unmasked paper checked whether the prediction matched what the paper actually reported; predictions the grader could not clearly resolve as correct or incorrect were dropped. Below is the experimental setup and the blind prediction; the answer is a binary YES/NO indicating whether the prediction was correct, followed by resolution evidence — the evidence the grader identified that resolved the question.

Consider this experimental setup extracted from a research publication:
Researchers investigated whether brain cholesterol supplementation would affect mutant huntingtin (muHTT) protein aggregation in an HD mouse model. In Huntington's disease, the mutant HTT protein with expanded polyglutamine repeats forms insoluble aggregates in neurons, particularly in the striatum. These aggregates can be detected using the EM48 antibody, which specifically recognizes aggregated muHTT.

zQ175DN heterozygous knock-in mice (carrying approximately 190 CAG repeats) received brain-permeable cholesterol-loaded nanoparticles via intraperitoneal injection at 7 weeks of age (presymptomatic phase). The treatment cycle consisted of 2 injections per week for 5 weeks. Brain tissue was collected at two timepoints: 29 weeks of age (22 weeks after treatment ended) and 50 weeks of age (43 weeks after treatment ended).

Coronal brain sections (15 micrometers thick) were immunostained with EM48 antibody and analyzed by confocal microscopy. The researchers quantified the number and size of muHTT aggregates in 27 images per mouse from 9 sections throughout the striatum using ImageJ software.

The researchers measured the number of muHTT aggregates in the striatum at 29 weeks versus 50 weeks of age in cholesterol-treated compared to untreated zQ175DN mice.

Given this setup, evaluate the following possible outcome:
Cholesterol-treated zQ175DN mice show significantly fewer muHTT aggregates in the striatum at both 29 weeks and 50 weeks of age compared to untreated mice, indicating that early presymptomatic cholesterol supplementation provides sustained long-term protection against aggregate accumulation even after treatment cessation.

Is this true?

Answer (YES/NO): NO